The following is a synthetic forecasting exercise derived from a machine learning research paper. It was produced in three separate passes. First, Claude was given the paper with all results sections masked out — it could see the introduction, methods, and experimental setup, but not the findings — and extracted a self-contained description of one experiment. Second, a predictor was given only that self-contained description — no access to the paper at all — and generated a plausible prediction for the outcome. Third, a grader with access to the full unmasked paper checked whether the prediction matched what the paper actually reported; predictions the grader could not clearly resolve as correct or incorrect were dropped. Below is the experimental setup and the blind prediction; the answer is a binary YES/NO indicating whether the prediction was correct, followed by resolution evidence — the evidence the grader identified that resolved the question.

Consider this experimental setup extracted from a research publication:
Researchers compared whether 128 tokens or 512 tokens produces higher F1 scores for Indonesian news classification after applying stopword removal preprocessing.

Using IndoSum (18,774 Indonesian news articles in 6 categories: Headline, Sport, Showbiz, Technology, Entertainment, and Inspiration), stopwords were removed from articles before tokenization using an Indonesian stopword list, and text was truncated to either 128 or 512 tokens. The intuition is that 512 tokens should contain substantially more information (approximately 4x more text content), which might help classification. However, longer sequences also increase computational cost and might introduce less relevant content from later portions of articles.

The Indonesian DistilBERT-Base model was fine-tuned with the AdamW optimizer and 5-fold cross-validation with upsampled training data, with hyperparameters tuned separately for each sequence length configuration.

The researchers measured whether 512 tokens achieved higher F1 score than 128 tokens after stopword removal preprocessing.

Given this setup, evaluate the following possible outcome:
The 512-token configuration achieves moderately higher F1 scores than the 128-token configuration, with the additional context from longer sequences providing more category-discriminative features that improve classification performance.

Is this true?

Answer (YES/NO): NO